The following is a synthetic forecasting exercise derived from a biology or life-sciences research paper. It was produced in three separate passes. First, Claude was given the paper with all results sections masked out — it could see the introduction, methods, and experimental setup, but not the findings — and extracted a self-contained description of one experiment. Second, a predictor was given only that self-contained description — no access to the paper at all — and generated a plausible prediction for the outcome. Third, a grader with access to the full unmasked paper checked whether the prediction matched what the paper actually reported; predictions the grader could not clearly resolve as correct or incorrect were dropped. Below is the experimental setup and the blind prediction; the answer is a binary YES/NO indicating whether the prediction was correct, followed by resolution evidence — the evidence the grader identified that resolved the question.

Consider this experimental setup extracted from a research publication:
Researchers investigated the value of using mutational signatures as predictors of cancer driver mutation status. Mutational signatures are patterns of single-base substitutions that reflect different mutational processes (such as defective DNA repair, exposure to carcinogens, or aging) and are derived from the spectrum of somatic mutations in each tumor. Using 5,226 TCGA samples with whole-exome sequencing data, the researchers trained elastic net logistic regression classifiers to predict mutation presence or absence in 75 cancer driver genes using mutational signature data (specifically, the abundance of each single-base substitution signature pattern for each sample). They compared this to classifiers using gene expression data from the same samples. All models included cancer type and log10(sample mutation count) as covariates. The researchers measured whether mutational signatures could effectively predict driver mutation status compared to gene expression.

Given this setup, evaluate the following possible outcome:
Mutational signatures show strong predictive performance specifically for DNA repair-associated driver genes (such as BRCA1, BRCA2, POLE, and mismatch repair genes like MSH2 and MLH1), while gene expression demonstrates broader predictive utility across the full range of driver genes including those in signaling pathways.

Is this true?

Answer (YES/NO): NO